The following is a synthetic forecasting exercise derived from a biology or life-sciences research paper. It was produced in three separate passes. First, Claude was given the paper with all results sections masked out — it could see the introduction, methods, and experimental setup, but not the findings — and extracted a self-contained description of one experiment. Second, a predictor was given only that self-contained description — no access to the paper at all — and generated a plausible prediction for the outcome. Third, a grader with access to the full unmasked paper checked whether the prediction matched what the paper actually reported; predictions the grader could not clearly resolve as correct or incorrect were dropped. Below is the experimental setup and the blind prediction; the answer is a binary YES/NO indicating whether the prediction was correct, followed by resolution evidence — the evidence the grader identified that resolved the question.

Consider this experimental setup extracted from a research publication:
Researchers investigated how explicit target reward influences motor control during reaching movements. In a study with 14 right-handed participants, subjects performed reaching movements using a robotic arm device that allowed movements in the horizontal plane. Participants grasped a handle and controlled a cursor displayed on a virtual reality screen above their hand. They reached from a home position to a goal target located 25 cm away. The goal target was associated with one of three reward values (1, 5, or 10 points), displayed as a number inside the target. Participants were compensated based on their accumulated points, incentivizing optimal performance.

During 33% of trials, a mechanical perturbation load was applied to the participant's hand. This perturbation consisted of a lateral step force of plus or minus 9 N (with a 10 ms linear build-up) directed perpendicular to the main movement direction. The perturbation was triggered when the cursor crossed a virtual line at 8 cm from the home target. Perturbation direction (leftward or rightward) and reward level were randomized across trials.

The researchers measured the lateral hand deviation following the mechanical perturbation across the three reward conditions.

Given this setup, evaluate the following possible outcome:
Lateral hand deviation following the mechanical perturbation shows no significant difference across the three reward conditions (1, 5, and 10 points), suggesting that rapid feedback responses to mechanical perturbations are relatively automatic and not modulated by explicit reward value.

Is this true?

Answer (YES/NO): NO